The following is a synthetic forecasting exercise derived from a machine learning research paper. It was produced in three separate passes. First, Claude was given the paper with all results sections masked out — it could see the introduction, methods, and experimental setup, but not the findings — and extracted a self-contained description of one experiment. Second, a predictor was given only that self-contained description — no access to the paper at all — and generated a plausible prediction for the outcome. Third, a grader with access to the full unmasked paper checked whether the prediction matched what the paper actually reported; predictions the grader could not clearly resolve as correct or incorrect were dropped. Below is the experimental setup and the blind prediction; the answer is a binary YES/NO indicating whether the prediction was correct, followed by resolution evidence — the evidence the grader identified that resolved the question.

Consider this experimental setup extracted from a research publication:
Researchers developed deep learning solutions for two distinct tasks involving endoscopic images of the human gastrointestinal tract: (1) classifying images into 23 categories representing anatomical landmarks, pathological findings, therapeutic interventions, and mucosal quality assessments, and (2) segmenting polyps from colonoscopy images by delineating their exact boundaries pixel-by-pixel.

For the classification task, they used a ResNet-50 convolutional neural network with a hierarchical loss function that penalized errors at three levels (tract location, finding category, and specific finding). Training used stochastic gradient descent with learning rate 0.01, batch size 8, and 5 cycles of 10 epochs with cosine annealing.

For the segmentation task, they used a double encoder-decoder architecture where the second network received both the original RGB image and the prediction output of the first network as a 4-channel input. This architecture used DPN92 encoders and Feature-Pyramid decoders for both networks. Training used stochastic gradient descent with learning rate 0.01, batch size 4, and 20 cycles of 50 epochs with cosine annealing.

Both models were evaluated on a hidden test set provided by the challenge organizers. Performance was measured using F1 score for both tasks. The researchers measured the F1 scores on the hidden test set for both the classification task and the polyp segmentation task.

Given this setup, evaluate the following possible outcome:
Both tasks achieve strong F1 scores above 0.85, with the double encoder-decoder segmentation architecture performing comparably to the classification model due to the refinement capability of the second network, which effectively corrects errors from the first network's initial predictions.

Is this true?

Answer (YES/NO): YES